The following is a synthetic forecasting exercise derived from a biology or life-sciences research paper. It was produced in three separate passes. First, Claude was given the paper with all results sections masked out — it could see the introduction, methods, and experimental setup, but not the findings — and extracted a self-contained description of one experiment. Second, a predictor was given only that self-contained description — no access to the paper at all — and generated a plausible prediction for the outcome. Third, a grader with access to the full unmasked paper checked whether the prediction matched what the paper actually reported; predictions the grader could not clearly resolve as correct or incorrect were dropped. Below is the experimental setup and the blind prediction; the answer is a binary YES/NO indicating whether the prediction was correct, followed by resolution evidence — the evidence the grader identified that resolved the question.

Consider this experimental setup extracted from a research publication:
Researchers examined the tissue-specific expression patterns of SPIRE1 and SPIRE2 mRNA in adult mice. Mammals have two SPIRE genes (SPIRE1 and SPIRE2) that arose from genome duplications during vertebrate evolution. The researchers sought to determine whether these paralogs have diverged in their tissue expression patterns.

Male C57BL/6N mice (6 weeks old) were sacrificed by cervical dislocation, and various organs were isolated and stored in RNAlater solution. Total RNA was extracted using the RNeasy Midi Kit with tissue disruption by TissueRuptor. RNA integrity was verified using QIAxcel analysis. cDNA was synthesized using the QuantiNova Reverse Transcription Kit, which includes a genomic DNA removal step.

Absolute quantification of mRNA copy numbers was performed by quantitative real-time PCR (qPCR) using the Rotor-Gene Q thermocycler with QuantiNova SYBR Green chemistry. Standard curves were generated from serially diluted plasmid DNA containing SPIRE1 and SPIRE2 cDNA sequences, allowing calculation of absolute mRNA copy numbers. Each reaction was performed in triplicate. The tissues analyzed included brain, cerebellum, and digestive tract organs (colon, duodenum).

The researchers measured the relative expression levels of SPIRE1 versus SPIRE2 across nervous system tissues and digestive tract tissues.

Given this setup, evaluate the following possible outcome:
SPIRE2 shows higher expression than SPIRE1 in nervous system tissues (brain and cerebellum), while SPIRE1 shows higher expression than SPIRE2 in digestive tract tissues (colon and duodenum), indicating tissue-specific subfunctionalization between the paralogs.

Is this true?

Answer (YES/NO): NO